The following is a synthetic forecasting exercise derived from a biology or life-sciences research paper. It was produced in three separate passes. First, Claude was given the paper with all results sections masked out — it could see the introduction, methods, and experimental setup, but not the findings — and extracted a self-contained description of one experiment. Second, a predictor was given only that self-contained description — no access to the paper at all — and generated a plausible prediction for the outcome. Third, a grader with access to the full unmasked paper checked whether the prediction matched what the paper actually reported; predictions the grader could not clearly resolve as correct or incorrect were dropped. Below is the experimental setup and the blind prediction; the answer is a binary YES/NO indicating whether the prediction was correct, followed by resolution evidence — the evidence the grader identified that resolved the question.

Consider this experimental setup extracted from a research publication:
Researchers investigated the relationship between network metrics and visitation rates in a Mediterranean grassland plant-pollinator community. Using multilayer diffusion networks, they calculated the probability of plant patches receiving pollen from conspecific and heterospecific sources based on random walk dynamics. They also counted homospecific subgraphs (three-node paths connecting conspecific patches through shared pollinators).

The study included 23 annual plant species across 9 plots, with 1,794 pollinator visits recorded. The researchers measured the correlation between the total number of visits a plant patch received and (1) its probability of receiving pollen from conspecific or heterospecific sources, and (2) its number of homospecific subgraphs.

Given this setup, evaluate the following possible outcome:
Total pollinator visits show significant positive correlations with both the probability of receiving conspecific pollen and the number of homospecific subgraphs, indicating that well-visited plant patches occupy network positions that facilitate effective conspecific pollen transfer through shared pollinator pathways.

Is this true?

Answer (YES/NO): YES